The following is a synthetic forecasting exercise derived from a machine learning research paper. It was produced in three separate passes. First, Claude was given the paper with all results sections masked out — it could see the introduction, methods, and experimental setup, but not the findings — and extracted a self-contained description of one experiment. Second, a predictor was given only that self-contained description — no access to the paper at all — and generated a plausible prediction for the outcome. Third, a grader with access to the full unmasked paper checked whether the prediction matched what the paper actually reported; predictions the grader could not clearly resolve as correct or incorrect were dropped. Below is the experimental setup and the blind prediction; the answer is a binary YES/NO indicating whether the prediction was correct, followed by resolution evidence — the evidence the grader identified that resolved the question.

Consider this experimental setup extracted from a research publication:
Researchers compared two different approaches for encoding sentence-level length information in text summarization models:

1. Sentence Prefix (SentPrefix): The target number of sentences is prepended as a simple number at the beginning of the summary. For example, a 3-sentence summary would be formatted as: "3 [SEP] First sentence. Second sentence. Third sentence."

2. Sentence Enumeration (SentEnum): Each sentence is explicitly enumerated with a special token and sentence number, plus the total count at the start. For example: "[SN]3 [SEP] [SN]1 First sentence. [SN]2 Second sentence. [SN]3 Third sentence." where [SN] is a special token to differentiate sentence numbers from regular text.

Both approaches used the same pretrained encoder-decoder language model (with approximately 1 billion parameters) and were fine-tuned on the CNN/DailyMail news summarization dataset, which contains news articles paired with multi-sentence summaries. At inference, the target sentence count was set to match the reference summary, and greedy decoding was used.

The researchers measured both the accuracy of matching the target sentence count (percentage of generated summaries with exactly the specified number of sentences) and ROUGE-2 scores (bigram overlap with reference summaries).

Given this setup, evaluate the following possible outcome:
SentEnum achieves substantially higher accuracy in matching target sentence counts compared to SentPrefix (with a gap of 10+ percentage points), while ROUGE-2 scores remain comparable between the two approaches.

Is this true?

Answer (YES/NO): NO